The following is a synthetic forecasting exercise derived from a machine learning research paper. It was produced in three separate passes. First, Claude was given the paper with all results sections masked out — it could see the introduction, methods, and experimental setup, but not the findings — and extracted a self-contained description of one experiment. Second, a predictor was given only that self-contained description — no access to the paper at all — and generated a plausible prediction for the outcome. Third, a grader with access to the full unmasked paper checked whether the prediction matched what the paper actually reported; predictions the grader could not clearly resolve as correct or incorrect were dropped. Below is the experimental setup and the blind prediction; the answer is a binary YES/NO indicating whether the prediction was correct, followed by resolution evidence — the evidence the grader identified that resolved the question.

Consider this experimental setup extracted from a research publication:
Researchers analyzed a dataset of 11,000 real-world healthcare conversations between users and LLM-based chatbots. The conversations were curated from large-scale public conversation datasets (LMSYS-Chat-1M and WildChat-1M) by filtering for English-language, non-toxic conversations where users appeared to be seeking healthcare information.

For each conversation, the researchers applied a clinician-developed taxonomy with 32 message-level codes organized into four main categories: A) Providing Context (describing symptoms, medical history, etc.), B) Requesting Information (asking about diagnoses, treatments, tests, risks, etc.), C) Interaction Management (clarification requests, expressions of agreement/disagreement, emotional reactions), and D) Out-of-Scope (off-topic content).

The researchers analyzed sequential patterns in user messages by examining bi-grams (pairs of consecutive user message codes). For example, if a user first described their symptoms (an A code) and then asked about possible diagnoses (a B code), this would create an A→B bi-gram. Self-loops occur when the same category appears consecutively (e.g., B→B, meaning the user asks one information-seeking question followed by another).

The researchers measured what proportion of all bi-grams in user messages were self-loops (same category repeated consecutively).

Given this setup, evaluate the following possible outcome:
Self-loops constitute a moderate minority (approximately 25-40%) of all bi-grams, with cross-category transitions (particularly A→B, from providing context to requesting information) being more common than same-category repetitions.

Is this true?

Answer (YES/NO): NO